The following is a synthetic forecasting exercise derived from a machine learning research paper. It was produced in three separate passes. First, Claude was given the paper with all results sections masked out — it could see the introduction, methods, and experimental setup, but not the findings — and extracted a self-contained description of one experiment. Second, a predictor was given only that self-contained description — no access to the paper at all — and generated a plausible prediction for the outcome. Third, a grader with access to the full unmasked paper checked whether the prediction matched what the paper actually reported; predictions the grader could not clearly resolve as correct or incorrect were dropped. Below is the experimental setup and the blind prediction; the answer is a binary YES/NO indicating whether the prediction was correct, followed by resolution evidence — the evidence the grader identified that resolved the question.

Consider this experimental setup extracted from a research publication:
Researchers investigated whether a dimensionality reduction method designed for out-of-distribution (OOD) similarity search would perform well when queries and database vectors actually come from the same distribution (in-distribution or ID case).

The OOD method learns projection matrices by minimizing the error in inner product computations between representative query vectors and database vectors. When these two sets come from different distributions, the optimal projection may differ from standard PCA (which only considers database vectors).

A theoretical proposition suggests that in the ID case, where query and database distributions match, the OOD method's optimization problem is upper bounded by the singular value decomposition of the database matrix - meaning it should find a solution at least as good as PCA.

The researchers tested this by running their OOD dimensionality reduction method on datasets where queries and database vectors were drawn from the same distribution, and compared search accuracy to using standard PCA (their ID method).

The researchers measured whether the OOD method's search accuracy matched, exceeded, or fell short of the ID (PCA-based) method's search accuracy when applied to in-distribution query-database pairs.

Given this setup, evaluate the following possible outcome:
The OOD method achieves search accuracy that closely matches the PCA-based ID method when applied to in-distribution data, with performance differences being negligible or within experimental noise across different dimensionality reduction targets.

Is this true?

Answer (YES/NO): YES